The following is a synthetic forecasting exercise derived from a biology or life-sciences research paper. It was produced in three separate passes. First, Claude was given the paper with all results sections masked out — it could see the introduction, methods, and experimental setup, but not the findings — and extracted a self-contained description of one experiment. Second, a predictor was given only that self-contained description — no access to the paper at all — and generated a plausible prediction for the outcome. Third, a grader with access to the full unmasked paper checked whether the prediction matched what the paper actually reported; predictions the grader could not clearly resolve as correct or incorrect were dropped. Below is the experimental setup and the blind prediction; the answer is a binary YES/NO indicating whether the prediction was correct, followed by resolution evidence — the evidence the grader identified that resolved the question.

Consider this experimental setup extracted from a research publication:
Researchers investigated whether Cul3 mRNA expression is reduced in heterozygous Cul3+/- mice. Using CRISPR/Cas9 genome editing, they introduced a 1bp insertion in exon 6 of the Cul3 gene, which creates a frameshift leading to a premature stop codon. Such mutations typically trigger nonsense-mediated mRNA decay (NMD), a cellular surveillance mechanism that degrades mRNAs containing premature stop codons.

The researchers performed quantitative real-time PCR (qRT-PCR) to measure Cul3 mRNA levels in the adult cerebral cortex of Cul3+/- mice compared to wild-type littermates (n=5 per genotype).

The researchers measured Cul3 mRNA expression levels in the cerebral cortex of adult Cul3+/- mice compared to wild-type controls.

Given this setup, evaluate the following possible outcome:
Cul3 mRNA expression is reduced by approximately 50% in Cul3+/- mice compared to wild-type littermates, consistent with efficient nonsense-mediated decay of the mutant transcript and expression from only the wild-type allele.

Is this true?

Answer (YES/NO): YES